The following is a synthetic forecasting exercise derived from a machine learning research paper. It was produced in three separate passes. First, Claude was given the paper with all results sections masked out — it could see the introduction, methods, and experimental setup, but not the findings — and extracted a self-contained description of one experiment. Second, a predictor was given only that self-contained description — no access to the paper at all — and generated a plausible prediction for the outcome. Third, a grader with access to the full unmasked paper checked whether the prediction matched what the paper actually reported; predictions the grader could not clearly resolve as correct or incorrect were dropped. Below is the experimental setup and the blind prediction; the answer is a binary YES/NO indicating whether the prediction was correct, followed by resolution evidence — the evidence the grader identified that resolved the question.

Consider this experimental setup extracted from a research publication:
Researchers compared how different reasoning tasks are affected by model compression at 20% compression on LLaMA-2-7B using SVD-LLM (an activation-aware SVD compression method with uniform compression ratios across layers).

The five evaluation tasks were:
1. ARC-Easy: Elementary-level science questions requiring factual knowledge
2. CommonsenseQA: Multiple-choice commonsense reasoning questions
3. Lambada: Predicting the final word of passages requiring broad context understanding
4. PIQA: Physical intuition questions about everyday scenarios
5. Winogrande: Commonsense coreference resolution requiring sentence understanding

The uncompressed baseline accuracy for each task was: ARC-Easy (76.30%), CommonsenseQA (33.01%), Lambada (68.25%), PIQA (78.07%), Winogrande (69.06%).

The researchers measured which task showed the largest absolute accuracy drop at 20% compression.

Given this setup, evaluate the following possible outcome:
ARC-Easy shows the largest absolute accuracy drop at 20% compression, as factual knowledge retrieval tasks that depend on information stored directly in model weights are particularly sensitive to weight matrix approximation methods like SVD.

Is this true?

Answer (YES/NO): NO